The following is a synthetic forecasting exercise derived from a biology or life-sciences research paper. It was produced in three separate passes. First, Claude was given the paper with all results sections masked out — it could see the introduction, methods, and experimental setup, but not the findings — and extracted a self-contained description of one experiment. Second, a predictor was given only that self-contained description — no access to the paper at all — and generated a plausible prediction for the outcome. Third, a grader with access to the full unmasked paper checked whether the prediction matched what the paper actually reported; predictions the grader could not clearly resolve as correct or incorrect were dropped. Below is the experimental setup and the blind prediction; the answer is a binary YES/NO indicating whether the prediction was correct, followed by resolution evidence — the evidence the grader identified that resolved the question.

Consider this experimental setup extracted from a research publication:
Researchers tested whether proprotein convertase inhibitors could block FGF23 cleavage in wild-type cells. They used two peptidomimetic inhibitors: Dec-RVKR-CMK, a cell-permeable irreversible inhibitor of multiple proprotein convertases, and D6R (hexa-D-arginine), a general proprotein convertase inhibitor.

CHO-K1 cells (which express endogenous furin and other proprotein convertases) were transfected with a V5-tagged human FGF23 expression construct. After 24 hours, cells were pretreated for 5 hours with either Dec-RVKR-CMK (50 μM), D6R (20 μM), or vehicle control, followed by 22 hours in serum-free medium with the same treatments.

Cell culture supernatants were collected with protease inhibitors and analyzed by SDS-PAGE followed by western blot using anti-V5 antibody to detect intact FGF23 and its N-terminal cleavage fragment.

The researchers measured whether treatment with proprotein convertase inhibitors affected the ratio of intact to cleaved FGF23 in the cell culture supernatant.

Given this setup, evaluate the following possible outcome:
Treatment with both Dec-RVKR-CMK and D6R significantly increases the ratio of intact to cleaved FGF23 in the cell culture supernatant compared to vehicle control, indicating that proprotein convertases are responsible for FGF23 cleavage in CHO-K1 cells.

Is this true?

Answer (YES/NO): NO